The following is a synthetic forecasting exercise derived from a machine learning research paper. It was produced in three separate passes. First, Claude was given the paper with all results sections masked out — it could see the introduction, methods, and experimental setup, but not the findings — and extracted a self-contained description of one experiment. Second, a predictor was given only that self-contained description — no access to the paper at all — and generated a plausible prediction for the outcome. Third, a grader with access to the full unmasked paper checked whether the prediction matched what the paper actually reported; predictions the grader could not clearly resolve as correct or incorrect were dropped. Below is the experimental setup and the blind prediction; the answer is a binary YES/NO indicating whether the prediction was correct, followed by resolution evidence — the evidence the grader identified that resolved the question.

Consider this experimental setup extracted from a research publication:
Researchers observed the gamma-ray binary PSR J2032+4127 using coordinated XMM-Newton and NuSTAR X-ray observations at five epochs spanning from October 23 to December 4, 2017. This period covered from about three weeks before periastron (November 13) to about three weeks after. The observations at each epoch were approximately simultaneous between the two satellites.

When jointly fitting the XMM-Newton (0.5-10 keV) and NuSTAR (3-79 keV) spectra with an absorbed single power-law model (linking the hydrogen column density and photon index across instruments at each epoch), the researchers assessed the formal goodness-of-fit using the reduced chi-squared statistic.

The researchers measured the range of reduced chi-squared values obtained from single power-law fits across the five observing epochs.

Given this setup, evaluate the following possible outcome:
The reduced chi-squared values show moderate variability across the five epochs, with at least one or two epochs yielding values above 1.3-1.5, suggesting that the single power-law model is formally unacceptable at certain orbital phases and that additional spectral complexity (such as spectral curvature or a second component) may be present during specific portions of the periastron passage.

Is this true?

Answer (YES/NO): NO